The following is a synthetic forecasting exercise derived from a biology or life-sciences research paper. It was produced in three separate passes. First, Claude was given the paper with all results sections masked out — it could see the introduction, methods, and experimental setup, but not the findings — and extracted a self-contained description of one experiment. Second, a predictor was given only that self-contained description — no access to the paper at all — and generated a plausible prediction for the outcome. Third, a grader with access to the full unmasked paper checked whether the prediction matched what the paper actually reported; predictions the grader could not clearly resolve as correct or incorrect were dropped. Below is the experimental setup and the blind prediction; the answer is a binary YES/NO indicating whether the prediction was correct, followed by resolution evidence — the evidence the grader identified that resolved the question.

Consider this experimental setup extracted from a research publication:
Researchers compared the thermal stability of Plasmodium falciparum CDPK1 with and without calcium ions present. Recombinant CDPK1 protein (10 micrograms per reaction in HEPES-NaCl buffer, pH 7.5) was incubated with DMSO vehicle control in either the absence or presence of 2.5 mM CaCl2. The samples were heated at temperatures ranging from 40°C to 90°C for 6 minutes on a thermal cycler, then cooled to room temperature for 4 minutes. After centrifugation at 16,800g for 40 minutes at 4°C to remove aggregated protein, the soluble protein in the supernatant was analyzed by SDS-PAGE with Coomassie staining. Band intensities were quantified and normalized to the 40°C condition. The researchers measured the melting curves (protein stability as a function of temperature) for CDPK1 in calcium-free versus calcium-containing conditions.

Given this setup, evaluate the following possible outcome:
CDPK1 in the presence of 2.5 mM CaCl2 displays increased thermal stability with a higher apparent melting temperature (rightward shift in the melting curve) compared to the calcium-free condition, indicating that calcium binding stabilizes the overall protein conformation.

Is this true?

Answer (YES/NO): YES